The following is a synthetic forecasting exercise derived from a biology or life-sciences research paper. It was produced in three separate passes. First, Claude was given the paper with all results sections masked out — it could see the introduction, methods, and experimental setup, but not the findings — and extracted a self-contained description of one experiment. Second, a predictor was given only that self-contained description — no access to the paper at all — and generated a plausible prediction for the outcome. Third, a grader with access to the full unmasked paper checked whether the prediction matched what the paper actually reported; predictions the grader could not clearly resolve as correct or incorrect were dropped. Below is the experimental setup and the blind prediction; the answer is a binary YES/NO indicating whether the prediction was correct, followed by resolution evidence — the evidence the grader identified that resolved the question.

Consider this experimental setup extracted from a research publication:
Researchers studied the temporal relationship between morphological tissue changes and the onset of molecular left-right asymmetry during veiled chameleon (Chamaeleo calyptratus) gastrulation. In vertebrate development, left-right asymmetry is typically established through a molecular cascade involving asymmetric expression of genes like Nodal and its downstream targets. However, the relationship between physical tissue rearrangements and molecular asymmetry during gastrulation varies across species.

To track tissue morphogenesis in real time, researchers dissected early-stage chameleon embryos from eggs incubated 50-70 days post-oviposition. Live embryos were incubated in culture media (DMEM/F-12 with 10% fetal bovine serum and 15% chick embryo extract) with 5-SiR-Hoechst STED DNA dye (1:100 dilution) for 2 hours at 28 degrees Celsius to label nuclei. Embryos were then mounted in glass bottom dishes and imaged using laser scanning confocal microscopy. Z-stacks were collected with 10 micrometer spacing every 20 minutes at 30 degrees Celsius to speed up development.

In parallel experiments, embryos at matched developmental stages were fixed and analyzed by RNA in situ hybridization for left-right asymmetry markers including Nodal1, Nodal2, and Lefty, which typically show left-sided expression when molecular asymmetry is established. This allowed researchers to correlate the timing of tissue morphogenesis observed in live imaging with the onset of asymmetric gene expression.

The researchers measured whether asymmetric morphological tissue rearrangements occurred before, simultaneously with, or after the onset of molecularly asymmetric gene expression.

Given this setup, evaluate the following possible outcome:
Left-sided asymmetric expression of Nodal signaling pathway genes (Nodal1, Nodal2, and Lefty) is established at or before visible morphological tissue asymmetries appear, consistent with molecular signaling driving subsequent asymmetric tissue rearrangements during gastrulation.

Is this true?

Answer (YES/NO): NO